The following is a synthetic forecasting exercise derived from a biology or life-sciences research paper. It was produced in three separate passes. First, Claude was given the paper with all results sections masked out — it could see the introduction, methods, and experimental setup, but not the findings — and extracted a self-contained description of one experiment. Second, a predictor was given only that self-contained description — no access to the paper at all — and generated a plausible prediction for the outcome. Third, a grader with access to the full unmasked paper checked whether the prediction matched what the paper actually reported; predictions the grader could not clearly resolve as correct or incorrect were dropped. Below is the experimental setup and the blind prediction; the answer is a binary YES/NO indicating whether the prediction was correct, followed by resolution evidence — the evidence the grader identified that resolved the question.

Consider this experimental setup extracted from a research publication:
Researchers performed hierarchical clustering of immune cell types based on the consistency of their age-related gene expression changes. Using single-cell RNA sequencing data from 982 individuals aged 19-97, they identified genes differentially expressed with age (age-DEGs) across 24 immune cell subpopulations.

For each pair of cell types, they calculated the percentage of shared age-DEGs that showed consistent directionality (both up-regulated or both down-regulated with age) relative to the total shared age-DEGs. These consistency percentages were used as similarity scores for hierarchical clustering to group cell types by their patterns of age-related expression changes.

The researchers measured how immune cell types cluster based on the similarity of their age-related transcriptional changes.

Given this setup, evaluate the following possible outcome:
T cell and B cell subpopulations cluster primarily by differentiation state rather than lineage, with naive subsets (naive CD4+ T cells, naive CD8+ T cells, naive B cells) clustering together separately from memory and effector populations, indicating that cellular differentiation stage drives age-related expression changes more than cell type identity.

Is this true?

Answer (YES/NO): NO